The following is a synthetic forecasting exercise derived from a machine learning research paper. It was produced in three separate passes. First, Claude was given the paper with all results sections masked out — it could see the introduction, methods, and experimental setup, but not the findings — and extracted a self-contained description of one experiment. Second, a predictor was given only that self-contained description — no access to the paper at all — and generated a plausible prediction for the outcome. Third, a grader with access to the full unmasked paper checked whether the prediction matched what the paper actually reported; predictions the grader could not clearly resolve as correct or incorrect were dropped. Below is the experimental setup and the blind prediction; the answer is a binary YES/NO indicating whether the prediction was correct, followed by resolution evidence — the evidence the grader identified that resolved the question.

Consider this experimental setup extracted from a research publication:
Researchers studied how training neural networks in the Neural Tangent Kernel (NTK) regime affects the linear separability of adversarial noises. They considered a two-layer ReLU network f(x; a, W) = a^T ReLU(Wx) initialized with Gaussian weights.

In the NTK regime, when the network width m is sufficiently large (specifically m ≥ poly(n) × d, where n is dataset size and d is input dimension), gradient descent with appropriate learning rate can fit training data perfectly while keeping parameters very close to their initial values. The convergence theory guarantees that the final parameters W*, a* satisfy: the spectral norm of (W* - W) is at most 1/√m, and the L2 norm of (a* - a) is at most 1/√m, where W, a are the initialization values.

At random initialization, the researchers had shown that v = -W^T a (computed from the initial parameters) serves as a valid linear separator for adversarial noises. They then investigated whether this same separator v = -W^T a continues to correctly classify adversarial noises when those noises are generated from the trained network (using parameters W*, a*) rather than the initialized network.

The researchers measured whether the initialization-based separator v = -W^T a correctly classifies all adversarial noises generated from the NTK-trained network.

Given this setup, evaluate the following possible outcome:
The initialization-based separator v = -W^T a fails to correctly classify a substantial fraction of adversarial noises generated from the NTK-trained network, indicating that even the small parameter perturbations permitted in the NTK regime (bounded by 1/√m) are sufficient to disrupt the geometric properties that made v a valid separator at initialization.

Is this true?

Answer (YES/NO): NO